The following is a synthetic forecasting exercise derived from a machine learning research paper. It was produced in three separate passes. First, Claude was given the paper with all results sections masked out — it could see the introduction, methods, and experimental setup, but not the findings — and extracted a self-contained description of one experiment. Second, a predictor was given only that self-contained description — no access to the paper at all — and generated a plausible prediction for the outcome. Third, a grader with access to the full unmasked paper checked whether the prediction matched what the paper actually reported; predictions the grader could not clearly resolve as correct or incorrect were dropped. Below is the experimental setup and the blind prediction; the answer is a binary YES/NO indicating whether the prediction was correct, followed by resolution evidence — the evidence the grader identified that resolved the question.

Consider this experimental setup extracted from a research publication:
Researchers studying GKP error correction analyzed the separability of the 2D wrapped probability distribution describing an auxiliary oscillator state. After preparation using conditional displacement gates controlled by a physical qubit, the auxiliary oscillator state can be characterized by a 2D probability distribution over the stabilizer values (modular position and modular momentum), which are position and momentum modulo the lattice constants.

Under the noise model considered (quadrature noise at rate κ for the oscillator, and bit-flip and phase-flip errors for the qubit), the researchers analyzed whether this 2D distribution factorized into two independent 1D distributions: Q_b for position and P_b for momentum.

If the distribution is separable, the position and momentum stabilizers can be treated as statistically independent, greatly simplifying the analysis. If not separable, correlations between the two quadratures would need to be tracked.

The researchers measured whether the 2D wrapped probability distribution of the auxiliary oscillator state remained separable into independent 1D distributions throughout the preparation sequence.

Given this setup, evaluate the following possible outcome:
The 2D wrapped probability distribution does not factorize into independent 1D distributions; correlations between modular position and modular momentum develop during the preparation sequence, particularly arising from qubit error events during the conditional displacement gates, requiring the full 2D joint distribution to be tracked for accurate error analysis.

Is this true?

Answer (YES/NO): NO